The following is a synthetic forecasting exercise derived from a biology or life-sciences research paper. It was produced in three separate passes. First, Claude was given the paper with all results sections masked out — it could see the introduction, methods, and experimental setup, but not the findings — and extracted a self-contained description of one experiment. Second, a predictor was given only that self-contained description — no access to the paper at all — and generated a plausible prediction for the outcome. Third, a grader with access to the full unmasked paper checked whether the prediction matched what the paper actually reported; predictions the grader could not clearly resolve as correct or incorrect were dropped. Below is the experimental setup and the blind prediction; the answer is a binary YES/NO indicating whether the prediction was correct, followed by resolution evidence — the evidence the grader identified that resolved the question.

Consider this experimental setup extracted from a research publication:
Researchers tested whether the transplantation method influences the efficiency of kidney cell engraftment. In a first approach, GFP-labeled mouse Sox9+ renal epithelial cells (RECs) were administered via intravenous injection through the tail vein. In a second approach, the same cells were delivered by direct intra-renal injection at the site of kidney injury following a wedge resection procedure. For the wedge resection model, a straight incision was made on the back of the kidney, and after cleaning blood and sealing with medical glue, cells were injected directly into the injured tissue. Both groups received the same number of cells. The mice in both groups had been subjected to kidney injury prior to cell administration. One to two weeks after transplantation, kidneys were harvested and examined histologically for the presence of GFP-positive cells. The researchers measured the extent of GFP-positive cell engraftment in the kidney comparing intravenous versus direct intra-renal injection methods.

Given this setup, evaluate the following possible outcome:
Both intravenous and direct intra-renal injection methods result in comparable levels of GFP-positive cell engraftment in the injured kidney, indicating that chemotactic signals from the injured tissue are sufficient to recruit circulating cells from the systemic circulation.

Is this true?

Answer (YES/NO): NO